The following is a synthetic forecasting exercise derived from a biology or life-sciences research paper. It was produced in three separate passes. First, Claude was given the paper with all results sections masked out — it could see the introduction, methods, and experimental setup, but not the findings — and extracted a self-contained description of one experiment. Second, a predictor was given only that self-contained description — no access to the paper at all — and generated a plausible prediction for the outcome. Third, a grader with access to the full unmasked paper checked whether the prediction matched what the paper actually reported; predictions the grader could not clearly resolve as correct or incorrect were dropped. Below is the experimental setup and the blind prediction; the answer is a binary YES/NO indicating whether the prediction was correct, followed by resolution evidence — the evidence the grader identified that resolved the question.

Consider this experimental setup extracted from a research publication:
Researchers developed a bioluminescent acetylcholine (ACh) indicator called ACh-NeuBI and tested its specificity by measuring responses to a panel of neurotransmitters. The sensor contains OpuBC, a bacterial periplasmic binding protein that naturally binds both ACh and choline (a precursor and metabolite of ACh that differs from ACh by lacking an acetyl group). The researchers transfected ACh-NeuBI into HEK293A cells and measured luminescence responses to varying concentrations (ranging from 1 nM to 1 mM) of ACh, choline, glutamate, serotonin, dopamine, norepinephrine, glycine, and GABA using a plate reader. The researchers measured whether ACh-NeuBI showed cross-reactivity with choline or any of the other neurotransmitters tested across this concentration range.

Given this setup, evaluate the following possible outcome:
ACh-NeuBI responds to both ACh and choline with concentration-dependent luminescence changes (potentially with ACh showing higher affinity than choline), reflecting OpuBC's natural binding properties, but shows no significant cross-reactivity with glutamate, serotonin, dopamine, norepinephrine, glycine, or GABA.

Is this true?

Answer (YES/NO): YES